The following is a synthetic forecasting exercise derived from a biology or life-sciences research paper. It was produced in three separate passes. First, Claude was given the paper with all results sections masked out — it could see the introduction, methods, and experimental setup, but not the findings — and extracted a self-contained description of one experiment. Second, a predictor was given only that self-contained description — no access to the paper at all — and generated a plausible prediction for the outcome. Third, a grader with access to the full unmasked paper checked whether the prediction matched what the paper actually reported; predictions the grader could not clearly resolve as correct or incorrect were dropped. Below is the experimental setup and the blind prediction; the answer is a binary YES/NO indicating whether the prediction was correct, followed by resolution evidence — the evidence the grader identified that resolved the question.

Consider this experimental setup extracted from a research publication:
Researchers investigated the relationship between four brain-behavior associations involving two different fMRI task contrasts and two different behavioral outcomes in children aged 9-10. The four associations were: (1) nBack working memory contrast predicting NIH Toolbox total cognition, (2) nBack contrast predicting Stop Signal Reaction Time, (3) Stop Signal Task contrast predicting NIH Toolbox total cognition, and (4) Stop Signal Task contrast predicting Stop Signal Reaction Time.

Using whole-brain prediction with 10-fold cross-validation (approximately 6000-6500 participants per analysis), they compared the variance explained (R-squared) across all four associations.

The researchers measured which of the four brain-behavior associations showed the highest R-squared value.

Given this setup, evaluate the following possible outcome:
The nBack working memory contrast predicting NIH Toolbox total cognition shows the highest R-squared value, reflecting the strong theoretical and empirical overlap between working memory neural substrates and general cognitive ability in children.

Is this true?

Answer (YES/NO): YES